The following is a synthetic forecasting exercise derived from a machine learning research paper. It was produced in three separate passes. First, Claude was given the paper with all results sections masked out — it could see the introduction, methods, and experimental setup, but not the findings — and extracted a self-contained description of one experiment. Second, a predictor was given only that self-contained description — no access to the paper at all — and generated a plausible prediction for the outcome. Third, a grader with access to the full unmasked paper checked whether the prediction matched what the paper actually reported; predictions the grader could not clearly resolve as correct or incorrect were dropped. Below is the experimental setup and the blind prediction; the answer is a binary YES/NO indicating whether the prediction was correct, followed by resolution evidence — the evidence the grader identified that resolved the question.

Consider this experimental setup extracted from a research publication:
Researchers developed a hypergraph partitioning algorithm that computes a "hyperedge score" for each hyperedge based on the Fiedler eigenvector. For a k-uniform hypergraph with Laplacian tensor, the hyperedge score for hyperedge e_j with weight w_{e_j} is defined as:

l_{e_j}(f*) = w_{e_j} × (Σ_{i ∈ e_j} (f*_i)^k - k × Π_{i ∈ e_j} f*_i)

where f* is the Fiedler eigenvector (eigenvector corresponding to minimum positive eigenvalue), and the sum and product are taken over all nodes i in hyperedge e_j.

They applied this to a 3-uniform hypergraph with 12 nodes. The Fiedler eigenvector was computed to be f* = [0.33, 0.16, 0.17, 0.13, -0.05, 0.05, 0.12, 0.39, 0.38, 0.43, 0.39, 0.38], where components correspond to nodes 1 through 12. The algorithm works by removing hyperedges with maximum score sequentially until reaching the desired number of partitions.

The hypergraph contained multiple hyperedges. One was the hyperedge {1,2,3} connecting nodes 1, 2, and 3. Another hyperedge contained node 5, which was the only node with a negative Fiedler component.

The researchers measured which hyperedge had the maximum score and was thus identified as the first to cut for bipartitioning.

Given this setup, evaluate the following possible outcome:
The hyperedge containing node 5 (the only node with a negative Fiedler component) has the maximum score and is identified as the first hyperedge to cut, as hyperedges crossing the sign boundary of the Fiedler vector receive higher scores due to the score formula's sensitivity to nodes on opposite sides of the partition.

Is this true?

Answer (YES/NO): NO